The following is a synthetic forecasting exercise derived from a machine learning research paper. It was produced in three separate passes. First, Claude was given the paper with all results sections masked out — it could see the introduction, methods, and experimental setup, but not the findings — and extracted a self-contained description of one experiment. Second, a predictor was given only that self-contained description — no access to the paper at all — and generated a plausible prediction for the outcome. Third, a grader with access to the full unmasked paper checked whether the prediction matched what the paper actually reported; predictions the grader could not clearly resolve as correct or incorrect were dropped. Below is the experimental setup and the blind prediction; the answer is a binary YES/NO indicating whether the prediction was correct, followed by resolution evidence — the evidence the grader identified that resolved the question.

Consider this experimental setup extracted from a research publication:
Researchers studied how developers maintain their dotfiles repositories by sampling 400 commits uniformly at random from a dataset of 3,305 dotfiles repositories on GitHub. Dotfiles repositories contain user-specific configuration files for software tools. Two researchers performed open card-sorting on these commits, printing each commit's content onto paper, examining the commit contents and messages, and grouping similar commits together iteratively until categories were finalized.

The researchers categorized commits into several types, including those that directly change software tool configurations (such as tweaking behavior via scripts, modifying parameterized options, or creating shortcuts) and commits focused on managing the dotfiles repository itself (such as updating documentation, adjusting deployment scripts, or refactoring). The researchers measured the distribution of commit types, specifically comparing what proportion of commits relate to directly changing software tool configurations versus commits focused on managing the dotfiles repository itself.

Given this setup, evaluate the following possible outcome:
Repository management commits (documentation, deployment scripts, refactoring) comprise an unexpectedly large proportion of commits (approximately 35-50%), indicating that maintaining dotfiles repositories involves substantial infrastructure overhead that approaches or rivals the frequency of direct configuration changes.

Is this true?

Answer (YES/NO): NO